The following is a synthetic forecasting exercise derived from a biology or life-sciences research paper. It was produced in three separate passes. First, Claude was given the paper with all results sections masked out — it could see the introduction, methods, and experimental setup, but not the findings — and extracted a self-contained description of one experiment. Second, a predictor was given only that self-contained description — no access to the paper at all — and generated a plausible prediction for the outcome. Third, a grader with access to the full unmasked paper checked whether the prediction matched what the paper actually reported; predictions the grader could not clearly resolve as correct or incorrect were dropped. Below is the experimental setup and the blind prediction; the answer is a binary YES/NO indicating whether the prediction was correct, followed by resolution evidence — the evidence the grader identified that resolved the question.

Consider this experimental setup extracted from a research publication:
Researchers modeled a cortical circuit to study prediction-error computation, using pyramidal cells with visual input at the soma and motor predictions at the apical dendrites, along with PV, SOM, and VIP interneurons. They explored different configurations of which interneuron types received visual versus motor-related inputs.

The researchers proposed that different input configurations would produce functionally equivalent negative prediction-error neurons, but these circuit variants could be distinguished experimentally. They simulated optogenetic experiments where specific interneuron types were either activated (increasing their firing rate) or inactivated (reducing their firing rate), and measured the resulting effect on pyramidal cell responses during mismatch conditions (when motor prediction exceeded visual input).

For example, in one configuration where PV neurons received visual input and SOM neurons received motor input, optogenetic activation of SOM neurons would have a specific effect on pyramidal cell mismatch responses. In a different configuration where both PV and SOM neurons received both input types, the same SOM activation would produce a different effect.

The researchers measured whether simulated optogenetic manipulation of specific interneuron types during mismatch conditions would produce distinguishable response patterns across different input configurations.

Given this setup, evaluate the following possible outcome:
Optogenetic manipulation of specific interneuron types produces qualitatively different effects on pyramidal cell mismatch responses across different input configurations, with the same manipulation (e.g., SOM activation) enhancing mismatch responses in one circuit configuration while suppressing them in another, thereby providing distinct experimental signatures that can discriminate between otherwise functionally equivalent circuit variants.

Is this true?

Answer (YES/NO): YES